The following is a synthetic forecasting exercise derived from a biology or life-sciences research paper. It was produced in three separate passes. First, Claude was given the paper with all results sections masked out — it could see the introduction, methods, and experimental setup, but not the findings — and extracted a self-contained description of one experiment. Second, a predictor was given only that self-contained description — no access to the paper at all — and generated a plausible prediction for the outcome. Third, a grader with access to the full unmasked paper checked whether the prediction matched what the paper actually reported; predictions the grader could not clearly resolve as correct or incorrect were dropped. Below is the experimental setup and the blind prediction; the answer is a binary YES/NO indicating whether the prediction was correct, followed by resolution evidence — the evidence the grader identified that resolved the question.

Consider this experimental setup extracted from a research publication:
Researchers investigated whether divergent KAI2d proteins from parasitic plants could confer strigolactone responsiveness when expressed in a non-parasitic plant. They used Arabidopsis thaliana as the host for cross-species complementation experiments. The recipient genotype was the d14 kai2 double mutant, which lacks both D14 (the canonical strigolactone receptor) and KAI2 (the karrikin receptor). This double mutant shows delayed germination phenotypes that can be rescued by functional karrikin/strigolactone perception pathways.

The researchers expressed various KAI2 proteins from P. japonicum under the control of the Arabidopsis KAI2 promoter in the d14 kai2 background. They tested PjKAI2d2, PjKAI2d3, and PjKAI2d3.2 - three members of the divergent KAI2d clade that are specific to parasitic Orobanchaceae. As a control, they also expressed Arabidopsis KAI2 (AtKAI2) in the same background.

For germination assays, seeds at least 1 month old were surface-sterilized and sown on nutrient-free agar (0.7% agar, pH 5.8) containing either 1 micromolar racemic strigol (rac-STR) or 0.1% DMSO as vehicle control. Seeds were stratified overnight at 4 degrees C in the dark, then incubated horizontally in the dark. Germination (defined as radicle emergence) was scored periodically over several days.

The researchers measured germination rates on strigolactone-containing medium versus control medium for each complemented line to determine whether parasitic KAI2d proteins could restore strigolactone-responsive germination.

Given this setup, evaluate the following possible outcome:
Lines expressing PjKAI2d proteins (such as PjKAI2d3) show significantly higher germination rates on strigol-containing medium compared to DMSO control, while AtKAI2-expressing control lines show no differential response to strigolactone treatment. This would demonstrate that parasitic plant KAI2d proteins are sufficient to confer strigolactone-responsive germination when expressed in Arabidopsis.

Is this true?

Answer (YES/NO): NO